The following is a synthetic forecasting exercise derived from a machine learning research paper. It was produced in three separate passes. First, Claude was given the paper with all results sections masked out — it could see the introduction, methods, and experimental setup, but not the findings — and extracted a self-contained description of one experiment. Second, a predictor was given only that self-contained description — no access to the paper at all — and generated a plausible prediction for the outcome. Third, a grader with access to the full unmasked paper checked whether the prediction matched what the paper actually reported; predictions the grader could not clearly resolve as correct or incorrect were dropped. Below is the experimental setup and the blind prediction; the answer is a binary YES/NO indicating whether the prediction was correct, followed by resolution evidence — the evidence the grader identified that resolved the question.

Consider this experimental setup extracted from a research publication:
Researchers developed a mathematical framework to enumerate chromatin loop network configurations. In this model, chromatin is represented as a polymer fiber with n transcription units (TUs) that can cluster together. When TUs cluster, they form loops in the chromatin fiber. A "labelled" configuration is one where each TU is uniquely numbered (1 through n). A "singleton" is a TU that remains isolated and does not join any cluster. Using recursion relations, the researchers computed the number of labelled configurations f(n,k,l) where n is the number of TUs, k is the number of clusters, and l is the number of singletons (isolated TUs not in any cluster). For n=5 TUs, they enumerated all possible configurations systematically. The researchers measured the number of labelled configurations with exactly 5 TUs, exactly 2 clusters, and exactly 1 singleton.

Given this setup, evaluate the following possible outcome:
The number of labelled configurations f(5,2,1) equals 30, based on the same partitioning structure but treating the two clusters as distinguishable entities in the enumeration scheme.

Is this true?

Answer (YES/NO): NO